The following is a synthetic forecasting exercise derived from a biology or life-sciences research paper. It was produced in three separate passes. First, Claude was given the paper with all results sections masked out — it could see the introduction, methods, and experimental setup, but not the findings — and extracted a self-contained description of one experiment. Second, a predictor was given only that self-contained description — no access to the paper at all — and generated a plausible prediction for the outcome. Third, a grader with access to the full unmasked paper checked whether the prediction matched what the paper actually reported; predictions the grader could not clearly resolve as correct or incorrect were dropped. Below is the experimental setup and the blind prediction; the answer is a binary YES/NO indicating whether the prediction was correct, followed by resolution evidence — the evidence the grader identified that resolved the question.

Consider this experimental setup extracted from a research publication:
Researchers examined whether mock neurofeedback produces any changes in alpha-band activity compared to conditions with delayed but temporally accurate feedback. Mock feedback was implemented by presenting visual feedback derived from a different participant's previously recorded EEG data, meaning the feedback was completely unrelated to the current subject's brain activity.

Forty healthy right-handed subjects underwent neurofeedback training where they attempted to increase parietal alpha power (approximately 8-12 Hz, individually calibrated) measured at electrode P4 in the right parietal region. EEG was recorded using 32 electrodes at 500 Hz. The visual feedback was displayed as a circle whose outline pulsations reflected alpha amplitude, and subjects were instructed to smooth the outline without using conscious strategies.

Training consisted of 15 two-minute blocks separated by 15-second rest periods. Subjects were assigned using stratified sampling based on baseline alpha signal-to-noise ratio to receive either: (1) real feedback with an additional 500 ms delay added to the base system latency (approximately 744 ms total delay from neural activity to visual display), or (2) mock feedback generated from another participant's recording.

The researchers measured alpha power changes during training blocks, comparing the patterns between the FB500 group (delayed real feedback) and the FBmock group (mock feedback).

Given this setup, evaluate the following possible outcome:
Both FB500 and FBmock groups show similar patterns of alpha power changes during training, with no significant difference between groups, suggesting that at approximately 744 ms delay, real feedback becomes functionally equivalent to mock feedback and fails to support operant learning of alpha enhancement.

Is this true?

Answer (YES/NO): NO